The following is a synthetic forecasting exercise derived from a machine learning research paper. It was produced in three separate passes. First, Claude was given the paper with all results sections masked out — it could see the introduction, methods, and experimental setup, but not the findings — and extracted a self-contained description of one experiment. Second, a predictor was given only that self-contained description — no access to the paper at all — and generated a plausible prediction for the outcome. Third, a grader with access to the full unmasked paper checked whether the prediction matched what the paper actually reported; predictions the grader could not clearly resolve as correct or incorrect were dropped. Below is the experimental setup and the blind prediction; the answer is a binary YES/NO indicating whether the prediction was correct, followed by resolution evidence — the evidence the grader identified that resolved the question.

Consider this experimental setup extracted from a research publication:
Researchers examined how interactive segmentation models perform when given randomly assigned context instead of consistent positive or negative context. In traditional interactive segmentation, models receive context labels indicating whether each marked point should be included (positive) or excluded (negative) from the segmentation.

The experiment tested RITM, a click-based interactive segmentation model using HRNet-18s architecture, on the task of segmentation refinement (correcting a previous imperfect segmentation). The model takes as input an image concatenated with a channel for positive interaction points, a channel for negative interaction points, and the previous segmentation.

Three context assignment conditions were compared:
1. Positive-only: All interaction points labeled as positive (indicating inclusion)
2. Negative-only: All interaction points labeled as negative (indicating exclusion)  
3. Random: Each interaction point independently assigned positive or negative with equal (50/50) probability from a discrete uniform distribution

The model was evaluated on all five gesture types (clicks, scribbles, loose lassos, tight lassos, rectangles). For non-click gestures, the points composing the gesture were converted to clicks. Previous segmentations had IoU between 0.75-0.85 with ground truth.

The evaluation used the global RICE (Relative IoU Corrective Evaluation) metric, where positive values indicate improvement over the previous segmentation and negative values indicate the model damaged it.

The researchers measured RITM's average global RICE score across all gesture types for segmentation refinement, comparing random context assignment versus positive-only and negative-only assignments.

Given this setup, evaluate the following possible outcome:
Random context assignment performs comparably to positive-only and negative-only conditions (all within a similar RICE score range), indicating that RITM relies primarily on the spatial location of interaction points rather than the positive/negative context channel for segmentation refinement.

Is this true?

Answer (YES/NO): NO